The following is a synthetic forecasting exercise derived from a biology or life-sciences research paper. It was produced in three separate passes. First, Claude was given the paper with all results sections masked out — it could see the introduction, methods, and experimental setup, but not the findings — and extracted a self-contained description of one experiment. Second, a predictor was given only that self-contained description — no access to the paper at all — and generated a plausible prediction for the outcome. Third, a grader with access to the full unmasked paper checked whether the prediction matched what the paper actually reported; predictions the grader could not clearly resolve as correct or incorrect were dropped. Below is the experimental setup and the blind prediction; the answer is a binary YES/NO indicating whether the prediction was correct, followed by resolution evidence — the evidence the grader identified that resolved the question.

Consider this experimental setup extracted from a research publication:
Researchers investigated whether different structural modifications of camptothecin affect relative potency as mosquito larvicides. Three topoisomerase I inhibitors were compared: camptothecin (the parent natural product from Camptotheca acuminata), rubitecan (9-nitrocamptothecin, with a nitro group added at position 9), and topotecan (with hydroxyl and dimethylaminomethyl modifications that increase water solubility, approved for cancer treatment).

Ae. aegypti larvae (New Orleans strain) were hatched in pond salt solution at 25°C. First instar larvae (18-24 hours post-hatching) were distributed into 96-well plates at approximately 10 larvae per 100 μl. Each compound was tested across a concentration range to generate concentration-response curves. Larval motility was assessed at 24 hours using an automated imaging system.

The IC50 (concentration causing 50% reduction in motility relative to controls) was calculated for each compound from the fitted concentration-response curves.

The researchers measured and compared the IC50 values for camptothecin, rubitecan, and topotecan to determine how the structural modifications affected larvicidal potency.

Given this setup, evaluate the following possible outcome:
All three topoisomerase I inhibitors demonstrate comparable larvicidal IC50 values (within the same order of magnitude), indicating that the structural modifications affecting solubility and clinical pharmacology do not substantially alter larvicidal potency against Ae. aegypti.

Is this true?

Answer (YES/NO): NO